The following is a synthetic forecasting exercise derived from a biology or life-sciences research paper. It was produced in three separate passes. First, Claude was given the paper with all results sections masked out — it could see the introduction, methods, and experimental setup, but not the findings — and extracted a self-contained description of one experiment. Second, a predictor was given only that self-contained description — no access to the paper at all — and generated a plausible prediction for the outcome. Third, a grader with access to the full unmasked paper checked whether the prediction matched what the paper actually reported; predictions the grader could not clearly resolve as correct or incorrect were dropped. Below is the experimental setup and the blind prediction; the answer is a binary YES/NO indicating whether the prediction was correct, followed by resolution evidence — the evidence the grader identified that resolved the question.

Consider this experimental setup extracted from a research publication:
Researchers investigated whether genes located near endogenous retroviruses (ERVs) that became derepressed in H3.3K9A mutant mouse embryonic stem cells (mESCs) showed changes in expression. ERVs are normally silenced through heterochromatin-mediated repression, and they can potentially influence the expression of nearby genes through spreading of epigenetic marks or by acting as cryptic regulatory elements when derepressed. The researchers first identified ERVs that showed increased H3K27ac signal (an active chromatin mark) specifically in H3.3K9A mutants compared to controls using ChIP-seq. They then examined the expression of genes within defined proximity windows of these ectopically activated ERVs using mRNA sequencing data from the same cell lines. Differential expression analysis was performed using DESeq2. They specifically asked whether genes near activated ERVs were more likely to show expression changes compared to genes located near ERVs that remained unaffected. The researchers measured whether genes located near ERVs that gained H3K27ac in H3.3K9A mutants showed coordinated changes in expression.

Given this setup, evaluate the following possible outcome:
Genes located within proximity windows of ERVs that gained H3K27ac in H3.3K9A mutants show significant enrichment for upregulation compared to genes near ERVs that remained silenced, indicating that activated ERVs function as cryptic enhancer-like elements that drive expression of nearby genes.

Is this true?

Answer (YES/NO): YES